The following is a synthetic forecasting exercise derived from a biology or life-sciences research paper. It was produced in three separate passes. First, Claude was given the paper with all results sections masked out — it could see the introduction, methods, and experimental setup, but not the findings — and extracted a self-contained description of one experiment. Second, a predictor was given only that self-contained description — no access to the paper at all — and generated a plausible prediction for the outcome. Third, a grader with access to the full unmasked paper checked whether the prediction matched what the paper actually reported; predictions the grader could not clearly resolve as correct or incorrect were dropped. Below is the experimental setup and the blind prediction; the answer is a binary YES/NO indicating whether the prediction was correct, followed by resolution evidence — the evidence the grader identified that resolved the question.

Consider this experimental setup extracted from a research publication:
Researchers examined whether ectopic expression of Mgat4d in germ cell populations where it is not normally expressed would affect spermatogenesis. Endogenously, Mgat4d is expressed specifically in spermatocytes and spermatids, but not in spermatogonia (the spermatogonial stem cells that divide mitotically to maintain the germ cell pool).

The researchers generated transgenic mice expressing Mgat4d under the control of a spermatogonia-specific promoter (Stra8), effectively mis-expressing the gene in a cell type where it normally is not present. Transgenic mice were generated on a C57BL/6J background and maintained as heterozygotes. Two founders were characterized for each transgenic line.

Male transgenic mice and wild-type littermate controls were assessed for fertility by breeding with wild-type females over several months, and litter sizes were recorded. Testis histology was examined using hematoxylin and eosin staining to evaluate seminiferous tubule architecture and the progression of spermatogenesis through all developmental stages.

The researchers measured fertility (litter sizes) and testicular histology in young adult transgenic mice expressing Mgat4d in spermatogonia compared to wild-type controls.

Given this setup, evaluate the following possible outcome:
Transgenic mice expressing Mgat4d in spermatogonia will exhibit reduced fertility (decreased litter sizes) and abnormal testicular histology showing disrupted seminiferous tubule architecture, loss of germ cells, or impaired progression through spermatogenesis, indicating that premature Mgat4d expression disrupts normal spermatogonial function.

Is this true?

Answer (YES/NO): NO